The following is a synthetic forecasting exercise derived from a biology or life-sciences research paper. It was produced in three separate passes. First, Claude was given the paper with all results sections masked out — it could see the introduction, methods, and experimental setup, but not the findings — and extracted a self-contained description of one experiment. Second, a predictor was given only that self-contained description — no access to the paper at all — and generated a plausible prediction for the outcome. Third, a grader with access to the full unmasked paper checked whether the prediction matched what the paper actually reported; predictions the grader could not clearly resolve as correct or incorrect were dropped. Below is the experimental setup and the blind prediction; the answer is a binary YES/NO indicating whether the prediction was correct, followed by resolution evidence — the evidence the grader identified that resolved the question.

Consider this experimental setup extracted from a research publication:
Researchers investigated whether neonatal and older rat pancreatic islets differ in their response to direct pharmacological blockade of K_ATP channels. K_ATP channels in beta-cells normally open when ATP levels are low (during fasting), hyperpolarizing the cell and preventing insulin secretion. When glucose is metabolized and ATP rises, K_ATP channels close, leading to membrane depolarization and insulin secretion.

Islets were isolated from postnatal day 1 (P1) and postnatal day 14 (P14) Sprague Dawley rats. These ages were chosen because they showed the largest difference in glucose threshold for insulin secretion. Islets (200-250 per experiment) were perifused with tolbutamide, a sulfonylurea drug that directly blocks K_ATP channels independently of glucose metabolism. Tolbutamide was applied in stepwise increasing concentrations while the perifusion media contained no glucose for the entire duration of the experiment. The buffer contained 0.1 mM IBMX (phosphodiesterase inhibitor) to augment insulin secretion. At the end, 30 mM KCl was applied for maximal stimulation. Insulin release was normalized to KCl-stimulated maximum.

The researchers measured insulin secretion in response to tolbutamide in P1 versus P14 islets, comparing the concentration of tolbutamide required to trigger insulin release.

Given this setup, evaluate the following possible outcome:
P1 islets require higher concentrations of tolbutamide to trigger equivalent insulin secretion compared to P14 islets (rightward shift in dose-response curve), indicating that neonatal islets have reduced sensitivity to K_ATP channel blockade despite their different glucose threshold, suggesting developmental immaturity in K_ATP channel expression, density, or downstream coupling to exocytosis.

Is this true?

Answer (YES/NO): YES